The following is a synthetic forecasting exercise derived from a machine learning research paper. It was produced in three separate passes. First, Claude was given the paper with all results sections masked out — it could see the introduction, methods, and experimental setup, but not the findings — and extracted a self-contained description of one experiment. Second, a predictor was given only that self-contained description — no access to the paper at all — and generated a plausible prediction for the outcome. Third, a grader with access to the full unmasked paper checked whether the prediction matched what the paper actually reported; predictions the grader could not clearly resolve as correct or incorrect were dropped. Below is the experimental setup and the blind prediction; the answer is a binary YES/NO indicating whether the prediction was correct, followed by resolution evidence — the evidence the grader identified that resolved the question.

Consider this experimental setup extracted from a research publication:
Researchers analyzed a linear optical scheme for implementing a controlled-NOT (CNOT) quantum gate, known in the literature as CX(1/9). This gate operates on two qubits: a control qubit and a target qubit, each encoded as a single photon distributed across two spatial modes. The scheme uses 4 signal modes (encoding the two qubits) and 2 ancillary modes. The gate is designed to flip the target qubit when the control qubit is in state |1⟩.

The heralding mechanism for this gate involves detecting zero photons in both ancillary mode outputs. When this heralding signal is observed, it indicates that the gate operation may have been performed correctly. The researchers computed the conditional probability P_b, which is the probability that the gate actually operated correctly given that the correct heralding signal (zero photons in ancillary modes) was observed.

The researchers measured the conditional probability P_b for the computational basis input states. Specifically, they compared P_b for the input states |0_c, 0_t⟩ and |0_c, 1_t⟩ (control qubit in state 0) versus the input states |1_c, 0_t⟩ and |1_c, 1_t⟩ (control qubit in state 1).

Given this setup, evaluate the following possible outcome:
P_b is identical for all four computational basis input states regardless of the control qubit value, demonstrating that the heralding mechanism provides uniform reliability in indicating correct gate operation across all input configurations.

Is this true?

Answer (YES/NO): NO